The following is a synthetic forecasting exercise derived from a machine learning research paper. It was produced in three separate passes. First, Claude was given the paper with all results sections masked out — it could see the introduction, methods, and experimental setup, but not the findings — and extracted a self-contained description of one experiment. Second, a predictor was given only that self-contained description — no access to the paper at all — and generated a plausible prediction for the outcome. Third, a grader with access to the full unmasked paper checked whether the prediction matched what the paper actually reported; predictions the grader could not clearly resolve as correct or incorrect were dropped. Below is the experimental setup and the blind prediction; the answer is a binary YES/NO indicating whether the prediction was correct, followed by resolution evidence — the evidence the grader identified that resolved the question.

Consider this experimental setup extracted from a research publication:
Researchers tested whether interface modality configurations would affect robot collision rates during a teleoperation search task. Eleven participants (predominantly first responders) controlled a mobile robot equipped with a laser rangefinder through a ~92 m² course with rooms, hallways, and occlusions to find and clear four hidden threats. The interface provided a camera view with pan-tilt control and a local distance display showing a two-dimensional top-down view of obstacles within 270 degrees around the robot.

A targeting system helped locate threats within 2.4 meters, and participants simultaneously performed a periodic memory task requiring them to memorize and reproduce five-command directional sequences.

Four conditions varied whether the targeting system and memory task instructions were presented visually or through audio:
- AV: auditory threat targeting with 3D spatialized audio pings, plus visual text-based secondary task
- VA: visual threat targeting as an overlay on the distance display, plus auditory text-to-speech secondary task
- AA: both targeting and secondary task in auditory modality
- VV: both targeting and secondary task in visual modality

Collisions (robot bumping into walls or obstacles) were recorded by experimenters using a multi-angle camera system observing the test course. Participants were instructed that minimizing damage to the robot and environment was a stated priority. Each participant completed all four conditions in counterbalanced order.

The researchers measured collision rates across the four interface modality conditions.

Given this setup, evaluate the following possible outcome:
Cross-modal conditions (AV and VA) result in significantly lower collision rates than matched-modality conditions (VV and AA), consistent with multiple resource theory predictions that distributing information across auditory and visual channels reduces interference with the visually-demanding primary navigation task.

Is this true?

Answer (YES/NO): NO